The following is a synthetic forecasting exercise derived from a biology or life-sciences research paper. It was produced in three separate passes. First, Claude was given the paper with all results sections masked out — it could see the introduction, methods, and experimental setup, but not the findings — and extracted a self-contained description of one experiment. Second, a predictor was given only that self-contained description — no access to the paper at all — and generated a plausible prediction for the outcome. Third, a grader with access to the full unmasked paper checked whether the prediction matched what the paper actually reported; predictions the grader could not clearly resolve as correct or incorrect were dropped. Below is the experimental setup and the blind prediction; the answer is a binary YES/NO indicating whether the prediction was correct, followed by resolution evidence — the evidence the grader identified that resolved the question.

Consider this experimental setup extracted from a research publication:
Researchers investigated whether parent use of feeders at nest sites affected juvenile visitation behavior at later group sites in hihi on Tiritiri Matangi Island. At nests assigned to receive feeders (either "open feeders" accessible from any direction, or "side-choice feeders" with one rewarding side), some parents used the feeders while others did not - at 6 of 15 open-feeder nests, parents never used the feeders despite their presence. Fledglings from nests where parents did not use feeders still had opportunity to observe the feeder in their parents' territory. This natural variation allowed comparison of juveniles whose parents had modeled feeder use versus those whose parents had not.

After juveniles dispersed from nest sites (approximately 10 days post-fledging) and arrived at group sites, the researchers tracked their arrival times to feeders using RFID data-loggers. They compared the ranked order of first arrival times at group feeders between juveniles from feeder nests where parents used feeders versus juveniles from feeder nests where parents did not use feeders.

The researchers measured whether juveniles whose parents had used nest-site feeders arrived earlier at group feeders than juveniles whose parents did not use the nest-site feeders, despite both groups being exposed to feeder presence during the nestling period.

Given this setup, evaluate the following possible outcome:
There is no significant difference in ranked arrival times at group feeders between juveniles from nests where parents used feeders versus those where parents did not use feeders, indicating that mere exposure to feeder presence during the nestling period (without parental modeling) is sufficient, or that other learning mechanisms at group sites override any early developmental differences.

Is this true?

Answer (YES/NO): YES